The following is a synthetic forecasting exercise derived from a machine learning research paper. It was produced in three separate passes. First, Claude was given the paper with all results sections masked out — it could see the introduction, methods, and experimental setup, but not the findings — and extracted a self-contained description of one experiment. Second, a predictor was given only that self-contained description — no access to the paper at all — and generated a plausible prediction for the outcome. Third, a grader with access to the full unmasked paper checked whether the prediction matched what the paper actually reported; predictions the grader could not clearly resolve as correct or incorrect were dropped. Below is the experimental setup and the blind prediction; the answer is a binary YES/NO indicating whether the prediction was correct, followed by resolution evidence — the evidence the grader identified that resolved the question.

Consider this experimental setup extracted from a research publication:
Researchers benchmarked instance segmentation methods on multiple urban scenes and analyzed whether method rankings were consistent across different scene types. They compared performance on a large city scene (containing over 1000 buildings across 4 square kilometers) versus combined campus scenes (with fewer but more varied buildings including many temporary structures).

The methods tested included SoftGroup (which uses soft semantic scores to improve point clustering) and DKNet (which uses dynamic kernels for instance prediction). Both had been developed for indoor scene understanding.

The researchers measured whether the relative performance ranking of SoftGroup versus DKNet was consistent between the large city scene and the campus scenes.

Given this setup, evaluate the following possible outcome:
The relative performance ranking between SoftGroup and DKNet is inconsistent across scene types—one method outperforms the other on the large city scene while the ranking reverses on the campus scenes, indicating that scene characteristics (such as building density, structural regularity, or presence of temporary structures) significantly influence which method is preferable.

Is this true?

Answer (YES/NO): NO